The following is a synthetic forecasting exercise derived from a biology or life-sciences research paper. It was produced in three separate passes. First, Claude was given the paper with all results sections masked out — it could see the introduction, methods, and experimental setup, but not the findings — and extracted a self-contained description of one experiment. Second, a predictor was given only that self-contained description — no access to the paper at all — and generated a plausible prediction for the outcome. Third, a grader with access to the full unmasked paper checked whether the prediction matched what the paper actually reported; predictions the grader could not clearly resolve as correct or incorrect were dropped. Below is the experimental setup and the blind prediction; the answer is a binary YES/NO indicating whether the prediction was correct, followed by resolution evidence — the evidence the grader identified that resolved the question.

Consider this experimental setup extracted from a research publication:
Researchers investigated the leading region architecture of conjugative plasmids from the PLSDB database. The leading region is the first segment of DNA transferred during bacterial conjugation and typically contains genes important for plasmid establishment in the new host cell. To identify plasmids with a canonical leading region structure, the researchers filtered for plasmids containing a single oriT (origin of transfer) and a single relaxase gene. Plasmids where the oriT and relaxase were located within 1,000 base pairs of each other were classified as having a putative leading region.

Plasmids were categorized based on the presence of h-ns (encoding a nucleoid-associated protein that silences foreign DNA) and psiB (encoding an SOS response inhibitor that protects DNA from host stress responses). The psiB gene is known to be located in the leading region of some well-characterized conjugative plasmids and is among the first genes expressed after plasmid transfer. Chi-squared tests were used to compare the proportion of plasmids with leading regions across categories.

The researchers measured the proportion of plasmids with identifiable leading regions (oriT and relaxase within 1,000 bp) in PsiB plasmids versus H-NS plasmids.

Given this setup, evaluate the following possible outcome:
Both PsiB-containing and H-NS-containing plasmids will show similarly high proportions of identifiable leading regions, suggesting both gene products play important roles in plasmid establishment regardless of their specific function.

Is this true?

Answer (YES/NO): NO